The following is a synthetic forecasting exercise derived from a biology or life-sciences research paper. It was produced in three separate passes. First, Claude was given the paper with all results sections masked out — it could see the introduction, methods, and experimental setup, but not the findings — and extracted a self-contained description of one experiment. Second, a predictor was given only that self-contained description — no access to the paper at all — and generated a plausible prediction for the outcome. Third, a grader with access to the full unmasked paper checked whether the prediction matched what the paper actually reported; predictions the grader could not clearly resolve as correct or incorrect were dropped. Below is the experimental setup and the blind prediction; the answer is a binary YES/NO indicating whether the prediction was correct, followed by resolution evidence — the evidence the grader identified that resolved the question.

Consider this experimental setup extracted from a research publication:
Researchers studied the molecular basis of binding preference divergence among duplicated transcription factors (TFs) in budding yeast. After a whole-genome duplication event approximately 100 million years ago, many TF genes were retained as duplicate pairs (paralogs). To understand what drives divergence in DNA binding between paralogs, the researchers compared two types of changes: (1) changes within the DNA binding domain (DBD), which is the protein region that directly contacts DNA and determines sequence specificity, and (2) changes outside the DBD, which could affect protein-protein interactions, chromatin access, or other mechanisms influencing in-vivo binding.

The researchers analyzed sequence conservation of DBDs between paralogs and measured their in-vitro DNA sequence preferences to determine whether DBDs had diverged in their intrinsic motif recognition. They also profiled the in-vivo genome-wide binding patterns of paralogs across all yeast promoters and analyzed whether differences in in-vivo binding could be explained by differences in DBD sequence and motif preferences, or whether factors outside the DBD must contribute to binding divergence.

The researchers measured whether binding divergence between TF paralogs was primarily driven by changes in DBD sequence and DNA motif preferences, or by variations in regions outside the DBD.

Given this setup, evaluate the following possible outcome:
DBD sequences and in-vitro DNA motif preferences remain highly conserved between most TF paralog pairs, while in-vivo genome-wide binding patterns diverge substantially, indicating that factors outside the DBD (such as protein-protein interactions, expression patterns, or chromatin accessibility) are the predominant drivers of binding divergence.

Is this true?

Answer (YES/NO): YES